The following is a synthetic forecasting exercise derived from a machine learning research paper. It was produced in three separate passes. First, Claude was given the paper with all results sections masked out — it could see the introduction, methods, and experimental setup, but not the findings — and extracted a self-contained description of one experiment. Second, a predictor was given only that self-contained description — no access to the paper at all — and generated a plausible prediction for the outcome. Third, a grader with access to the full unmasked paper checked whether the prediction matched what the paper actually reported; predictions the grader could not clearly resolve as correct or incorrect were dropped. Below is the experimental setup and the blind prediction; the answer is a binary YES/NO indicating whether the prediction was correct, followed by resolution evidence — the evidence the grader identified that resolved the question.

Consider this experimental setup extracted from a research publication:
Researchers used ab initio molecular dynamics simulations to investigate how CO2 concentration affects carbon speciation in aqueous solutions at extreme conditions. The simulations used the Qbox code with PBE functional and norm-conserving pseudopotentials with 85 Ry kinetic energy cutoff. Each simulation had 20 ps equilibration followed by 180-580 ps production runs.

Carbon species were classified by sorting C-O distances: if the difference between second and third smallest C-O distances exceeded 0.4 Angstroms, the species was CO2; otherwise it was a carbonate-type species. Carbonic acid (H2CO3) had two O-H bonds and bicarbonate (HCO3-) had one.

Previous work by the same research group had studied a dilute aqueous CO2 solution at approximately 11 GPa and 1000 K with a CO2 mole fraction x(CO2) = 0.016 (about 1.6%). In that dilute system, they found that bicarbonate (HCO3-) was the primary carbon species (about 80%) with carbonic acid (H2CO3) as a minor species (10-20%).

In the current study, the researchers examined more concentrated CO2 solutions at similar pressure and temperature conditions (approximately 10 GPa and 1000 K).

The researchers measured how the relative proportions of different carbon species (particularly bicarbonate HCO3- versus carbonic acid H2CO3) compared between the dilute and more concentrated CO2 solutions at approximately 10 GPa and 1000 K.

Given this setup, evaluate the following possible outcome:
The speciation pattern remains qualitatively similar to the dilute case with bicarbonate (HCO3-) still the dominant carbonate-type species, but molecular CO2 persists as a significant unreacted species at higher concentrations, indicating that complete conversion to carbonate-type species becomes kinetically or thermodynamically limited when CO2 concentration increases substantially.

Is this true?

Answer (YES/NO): NO